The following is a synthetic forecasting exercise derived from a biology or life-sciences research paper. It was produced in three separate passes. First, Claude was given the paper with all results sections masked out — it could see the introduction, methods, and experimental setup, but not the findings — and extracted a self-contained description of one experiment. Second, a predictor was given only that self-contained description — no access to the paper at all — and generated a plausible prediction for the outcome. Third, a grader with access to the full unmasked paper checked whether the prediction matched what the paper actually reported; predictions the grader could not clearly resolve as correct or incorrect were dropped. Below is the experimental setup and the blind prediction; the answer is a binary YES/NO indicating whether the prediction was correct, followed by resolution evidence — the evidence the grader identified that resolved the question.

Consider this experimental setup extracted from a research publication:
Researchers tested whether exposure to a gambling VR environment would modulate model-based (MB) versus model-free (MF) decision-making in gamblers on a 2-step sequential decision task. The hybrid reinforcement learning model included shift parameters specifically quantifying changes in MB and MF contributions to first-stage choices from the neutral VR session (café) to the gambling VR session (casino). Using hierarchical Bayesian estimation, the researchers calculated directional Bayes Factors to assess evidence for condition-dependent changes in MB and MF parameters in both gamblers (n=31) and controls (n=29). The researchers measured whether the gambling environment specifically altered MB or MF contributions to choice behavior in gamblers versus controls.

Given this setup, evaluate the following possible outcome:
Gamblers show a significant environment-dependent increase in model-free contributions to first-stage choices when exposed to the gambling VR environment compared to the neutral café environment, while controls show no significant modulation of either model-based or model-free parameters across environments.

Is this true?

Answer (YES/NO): NO